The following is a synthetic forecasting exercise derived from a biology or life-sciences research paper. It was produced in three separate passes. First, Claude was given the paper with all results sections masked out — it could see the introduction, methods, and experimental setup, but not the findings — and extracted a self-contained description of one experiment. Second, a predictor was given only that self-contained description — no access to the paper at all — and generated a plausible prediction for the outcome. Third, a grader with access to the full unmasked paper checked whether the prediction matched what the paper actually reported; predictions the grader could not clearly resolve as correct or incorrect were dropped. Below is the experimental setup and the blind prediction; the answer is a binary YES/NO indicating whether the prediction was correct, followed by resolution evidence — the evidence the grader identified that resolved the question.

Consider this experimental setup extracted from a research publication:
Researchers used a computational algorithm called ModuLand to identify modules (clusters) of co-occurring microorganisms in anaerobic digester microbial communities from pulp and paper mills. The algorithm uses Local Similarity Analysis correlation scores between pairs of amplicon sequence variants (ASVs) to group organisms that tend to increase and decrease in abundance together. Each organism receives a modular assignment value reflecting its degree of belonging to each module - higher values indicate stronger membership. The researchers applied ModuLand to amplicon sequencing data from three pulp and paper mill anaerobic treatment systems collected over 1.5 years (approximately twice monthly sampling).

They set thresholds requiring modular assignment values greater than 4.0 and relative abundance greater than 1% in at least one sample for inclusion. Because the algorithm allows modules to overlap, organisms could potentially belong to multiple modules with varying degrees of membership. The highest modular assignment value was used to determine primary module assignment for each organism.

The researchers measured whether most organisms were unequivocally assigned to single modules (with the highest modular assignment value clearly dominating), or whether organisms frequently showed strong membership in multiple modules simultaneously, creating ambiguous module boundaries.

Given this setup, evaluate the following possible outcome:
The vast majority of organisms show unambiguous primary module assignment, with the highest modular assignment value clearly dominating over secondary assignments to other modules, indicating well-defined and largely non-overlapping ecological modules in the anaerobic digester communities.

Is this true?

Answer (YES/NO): YES